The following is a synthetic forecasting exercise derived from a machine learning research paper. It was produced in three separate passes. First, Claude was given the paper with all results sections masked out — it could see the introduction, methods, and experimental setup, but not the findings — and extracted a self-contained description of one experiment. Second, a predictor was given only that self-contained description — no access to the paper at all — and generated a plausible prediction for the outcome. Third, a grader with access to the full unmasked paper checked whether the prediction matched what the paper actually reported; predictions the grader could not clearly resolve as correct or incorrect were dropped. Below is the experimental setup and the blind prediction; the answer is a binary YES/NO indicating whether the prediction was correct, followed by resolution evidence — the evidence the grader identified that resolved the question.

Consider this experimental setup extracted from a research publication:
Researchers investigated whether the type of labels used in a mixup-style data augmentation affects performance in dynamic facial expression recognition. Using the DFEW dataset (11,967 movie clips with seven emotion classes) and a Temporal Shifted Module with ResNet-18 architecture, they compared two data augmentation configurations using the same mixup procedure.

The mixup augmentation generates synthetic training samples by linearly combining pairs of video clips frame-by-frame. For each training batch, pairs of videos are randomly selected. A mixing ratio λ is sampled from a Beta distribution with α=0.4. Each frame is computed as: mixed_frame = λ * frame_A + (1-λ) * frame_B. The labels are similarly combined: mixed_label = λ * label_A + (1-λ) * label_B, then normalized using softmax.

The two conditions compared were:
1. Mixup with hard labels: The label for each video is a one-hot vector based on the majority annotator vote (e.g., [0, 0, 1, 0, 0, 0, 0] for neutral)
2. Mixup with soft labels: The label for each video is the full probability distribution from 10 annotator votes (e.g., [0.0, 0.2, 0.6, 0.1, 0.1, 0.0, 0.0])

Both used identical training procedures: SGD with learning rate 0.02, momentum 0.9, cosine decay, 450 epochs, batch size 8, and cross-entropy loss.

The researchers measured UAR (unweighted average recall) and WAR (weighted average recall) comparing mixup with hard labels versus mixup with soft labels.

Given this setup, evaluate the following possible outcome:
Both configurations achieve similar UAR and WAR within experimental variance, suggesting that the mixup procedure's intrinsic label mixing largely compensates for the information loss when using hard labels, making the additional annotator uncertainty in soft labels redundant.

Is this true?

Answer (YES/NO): NO